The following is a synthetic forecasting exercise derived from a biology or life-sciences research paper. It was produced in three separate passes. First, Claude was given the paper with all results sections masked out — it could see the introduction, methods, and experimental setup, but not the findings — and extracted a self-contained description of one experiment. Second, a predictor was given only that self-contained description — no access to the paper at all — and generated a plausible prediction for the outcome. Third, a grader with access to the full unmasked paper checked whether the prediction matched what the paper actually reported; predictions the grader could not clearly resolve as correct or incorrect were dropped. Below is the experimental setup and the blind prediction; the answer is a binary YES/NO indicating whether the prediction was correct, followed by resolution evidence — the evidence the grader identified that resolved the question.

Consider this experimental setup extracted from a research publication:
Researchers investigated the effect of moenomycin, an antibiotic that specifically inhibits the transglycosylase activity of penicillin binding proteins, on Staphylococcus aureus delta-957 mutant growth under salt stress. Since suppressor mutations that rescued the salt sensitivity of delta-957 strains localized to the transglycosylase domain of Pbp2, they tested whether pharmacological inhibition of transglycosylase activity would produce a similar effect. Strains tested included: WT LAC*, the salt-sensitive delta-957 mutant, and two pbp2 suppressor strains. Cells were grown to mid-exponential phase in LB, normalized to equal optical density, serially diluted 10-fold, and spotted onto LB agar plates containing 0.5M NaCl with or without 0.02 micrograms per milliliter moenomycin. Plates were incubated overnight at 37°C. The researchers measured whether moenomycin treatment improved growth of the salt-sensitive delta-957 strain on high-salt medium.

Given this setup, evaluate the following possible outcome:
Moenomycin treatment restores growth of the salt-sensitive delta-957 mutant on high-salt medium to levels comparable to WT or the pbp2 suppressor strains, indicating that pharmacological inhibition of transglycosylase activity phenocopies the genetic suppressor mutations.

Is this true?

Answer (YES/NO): NO